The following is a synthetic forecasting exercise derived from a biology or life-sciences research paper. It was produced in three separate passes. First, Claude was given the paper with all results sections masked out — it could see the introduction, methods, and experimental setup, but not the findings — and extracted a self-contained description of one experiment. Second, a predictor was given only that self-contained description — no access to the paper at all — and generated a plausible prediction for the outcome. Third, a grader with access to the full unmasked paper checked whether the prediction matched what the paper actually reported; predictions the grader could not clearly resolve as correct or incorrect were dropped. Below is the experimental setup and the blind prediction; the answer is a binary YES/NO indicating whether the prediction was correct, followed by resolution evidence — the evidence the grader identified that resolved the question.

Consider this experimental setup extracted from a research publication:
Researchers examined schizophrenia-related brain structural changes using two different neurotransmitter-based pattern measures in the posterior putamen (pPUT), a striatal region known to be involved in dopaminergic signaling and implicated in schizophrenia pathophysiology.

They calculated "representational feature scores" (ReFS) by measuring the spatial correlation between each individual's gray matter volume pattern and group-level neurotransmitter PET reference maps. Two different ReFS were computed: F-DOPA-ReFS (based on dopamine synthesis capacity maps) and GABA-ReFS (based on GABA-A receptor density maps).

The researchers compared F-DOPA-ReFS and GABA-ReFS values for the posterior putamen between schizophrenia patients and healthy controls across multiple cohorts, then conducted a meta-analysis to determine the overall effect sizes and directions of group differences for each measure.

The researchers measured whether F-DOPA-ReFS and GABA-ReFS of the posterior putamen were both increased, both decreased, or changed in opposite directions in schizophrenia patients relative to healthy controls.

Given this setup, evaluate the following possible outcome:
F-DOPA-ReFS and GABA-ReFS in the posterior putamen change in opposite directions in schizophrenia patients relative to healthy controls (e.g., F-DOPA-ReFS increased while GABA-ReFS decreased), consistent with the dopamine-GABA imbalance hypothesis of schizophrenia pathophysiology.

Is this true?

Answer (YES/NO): YES